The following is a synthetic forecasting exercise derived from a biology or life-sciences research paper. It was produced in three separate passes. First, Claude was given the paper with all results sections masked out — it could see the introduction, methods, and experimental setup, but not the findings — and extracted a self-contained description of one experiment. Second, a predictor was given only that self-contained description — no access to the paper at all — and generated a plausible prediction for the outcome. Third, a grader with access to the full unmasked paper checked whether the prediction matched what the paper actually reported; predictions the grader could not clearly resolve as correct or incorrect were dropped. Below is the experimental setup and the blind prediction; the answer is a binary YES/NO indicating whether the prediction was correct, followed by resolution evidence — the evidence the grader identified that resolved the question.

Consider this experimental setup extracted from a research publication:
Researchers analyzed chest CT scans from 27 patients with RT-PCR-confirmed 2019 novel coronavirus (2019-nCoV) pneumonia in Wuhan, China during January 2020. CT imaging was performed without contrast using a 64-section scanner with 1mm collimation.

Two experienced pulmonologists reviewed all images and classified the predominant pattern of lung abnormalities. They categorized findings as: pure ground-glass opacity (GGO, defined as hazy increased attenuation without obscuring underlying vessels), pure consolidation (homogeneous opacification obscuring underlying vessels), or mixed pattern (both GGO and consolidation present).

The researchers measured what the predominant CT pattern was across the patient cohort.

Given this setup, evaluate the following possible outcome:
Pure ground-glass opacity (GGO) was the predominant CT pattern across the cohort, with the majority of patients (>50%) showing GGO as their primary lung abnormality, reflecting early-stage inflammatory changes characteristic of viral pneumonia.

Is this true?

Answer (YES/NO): NO